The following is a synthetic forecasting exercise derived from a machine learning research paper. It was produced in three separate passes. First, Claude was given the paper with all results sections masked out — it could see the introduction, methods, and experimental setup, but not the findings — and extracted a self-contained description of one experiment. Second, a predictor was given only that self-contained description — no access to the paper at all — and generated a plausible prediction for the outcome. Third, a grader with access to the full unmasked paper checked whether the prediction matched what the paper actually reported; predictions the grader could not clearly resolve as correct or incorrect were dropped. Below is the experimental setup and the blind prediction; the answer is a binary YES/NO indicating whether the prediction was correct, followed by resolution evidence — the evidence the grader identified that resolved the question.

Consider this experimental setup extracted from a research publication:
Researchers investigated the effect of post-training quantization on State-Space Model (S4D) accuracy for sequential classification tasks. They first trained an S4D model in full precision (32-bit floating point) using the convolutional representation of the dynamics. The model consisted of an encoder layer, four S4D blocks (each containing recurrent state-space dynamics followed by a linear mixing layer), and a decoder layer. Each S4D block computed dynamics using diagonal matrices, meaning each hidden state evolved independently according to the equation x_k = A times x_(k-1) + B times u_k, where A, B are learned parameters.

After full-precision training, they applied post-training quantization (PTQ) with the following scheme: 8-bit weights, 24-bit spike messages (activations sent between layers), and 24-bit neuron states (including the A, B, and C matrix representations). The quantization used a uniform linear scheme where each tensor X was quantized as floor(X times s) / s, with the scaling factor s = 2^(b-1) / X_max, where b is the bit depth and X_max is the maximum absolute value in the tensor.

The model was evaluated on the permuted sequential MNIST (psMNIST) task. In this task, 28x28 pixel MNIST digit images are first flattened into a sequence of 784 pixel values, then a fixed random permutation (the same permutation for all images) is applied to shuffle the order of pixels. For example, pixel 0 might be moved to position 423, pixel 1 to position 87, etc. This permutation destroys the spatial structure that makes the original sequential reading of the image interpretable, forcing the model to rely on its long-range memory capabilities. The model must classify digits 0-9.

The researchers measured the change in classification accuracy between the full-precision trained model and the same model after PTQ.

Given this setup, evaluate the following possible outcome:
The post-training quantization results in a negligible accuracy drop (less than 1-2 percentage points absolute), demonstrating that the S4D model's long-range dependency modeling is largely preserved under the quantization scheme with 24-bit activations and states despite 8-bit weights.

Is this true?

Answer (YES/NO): NO